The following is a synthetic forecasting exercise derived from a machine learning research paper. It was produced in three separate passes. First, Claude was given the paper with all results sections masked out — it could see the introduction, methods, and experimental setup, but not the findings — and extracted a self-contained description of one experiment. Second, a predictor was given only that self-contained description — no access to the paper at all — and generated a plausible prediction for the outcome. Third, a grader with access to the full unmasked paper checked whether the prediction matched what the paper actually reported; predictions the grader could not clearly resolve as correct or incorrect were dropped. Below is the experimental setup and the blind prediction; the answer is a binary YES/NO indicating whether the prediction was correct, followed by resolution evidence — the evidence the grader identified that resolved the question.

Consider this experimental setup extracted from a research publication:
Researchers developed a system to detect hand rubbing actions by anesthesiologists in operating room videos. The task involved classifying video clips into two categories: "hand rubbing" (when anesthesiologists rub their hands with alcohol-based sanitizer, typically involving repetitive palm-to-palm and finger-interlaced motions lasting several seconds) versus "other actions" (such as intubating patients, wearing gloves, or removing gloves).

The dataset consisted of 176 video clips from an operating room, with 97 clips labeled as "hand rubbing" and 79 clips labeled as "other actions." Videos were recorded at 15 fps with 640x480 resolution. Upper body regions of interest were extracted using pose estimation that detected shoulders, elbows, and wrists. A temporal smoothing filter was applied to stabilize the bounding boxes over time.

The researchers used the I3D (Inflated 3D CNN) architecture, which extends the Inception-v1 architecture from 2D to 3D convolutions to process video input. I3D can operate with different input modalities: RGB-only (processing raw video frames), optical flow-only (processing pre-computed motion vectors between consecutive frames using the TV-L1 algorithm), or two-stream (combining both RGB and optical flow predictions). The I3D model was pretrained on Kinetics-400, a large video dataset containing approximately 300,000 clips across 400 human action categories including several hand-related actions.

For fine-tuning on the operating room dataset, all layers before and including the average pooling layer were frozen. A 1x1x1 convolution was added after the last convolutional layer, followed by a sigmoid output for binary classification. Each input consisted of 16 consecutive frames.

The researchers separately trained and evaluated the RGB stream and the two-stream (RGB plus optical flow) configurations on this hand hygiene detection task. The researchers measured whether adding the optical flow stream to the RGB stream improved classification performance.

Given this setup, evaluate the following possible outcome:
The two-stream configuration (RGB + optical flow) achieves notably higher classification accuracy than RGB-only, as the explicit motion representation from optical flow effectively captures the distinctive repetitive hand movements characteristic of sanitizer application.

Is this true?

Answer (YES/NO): NO